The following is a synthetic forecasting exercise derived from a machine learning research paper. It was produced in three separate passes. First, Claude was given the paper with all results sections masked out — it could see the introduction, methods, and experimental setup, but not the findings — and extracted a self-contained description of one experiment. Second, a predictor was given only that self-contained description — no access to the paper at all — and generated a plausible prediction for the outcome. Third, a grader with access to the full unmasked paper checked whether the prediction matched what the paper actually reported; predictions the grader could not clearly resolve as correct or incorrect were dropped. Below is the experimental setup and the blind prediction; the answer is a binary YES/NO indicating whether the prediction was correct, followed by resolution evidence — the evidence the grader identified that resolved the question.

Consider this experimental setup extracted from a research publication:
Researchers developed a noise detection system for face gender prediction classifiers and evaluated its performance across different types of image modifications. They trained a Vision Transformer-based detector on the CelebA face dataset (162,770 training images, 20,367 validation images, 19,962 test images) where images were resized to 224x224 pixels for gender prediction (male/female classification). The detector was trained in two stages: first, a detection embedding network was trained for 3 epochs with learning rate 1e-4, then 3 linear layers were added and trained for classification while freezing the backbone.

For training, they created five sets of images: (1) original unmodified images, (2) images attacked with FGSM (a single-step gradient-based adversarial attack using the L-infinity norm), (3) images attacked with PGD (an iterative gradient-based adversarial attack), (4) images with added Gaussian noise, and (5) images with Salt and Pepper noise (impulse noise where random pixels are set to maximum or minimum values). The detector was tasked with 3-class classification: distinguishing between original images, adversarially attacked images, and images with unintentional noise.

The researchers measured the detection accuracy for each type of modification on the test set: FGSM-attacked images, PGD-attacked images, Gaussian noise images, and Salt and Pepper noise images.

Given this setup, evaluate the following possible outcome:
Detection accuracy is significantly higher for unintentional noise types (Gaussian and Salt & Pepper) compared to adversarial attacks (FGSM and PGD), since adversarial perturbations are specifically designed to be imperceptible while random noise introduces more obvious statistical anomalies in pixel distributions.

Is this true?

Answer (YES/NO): NO